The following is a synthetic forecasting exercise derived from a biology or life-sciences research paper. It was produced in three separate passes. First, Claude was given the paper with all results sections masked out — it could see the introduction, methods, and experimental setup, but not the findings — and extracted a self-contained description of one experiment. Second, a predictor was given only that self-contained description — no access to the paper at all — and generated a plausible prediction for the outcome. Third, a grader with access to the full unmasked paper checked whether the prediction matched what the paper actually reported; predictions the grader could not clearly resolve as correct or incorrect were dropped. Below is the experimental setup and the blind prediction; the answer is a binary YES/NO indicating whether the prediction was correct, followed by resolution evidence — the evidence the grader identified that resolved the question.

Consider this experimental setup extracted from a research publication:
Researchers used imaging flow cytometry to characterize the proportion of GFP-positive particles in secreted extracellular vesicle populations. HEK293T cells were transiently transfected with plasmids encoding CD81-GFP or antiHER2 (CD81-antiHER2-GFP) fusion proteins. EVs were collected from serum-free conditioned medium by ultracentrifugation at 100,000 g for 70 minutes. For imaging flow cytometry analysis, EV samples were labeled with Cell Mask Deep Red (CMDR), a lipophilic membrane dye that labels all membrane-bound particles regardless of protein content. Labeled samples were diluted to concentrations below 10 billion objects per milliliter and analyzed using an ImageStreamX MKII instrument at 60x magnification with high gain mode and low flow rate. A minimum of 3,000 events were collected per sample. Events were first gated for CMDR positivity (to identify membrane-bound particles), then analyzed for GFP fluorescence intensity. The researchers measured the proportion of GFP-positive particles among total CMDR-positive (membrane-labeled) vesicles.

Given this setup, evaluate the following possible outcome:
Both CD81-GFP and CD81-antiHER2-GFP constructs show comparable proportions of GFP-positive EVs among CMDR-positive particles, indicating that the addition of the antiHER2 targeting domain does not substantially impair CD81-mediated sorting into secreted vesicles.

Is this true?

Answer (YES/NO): NO